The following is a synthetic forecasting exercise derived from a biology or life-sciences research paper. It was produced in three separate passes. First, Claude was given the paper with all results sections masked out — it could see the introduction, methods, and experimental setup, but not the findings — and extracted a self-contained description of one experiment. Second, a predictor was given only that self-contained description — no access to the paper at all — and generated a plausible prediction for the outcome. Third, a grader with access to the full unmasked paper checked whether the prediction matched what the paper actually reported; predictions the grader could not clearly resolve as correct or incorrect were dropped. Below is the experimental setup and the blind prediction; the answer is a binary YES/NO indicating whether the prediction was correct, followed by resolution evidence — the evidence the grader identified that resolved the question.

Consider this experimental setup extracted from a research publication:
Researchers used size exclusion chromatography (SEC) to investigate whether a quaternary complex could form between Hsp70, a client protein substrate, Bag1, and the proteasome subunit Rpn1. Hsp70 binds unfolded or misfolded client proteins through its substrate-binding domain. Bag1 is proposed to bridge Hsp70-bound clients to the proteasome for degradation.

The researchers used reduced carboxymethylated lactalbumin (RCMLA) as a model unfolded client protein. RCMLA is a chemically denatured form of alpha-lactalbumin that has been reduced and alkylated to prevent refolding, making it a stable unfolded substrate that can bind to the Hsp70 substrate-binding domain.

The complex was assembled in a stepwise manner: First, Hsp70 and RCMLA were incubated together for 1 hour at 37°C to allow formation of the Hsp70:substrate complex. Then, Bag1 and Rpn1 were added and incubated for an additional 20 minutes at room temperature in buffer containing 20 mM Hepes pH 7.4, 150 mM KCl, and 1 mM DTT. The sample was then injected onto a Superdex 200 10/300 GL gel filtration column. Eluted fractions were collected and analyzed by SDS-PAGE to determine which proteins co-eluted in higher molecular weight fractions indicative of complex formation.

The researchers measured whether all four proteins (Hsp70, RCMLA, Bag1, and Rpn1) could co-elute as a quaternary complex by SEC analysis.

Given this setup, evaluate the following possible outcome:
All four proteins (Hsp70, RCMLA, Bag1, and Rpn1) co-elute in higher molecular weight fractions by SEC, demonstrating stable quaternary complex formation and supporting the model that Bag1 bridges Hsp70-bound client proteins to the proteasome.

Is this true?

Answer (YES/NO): YES